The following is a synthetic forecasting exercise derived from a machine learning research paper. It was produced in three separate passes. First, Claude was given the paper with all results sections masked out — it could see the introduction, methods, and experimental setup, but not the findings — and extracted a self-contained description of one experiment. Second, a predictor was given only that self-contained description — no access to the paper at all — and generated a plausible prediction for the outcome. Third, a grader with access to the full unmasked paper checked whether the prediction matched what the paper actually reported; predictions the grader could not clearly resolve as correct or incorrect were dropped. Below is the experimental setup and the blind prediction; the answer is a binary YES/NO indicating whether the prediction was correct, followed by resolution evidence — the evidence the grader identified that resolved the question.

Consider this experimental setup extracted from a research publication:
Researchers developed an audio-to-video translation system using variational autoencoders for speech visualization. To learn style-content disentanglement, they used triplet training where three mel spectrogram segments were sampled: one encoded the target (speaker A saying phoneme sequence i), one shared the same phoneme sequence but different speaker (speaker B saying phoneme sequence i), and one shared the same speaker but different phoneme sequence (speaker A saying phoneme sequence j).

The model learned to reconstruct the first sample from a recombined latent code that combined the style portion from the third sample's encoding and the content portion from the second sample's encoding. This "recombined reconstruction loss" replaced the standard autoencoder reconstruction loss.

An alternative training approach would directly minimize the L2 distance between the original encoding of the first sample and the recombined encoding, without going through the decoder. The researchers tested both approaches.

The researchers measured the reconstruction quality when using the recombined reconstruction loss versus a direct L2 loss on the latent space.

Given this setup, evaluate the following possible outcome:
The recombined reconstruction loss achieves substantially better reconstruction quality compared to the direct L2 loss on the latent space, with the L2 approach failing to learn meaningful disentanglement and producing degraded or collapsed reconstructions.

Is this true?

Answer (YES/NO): NO